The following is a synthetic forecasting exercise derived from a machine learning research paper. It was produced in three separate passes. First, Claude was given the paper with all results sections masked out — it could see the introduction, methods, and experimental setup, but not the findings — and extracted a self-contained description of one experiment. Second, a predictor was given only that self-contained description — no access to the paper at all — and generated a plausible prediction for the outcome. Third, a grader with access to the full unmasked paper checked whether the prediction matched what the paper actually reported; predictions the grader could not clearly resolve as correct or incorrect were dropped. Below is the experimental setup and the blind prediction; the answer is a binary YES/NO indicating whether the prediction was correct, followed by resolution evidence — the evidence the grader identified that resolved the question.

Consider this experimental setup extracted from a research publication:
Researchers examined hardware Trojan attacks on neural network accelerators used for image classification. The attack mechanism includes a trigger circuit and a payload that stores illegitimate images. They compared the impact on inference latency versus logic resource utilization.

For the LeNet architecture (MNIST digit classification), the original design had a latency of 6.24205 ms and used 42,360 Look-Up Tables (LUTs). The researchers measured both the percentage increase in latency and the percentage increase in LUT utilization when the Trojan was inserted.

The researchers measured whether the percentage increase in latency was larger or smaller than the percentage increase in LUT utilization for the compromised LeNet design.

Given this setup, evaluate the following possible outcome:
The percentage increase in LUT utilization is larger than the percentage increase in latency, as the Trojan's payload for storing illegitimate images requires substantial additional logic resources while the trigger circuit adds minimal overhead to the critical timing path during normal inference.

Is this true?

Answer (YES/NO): YES